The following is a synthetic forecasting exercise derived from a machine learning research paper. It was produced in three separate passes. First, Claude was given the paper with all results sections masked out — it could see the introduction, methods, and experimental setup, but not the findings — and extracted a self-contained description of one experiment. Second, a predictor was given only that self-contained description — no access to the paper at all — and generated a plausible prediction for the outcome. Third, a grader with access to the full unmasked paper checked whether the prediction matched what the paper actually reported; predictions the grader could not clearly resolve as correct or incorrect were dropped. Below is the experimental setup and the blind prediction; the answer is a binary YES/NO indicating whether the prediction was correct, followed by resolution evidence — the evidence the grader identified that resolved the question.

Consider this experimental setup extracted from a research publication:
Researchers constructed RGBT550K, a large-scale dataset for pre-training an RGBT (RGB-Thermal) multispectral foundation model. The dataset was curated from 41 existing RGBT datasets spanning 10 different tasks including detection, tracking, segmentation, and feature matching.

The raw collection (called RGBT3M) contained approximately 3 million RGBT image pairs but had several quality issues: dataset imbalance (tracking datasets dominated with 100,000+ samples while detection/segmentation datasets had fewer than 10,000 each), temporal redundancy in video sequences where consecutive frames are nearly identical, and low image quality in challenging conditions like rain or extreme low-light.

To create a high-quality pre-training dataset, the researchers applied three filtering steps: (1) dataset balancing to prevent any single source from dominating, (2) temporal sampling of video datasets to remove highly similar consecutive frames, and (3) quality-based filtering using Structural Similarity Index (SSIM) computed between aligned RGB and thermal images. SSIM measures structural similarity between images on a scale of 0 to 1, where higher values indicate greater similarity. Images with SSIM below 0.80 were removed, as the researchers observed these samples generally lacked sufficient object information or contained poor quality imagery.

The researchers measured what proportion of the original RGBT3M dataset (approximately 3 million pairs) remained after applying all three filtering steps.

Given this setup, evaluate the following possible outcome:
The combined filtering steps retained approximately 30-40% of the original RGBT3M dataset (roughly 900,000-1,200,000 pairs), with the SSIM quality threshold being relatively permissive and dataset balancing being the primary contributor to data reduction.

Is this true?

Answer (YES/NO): NO